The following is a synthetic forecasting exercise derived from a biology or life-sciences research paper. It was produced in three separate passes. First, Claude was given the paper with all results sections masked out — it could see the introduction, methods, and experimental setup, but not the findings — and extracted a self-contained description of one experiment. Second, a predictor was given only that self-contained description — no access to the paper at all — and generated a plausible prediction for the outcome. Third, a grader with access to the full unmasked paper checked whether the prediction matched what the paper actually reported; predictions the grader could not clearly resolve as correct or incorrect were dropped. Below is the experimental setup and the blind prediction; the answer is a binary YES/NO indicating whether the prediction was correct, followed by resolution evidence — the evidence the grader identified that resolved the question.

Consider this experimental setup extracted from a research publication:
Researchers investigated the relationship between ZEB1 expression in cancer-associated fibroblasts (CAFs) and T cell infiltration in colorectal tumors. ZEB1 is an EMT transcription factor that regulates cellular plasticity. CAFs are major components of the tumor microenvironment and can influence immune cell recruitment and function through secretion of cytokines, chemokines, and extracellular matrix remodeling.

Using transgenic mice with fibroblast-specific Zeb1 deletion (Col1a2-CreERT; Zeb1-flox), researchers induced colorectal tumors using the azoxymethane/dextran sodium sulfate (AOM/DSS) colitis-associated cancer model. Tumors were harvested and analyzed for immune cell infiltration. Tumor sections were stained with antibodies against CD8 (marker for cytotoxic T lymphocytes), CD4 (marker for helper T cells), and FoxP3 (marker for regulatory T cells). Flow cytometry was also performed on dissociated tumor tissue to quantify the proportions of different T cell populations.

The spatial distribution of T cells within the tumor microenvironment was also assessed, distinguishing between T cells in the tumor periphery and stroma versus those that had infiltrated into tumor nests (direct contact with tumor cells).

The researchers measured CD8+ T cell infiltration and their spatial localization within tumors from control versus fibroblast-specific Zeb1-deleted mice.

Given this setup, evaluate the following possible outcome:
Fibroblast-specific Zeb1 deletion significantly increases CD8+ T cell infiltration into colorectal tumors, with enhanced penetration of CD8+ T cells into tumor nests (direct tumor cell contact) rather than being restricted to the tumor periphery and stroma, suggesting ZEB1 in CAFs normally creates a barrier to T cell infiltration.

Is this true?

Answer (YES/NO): NO